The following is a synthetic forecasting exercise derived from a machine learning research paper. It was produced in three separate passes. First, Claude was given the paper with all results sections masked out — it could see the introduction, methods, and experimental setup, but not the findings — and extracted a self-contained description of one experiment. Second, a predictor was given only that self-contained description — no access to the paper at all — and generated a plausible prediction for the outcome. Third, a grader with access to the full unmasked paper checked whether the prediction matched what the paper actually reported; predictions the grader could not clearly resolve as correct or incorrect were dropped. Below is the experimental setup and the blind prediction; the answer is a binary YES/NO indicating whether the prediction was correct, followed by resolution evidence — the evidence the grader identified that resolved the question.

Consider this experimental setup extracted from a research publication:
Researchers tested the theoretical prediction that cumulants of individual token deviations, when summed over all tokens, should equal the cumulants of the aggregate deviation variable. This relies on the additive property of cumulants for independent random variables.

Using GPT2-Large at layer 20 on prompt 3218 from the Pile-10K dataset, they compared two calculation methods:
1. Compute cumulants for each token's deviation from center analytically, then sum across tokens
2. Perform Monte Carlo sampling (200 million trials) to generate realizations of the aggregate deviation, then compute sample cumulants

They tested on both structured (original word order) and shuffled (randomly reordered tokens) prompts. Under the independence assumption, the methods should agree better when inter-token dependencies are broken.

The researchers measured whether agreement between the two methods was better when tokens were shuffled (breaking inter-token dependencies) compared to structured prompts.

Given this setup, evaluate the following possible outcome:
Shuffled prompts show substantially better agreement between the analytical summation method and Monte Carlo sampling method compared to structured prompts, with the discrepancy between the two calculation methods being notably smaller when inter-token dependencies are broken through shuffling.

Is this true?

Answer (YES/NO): NO